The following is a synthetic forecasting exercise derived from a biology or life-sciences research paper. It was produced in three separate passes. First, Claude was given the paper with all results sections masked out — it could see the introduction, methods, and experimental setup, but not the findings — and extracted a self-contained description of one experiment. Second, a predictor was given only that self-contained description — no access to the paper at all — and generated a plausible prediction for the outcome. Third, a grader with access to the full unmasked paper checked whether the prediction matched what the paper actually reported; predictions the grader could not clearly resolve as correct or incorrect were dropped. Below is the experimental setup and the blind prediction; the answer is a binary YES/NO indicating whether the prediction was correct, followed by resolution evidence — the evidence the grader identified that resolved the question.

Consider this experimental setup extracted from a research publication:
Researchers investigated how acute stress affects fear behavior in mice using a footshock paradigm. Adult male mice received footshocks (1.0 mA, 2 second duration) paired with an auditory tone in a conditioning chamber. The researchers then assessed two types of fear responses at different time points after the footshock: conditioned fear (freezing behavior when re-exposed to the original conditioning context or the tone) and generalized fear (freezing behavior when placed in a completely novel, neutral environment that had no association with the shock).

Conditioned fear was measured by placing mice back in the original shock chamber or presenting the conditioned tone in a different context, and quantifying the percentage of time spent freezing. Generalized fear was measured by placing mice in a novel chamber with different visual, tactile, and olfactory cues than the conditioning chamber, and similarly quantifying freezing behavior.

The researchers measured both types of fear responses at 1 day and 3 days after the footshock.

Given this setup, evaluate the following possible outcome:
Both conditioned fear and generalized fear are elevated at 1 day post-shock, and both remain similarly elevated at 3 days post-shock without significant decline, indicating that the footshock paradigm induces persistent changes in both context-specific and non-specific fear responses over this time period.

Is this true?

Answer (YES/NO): NO